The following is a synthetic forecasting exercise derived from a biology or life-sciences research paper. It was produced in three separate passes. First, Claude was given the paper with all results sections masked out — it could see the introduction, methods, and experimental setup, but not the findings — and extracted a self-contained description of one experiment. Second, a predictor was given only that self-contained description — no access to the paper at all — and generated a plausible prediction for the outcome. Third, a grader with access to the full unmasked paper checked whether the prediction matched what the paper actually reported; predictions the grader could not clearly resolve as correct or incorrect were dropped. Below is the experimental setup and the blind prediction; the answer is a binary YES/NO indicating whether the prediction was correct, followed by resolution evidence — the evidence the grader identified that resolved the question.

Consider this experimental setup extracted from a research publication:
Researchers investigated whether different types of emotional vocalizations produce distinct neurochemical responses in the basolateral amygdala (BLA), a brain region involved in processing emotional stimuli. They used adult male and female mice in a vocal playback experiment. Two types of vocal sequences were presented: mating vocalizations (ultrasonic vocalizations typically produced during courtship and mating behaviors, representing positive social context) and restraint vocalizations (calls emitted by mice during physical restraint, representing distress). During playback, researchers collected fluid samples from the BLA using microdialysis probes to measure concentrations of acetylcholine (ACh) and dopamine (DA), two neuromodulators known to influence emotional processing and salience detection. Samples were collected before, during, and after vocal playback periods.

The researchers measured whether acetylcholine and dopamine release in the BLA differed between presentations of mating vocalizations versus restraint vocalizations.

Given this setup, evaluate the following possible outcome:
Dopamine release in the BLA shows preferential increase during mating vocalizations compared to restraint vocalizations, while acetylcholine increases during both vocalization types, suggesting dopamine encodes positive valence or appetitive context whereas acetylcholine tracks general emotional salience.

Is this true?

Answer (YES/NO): NO